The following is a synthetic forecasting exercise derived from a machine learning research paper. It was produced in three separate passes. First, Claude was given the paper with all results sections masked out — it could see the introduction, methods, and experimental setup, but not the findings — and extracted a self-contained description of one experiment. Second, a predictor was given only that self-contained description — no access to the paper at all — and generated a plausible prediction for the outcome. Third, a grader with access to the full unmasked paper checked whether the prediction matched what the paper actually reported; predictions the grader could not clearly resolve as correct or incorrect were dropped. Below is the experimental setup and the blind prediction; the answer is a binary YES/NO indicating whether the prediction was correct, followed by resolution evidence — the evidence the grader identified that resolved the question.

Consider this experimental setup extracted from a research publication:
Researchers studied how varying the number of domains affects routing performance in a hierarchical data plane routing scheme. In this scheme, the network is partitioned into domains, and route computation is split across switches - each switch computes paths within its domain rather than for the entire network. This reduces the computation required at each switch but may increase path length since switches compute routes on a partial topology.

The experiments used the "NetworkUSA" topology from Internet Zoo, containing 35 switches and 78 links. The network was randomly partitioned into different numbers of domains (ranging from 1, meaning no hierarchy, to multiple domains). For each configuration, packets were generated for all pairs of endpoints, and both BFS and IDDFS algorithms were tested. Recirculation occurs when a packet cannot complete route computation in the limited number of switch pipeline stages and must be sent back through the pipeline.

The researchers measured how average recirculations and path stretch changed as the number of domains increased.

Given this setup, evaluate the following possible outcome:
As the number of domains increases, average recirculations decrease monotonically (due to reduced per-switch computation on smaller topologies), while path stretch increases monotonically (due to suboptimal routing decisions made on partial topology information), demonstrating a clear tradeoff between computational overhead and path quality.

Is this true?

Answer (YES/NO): NO